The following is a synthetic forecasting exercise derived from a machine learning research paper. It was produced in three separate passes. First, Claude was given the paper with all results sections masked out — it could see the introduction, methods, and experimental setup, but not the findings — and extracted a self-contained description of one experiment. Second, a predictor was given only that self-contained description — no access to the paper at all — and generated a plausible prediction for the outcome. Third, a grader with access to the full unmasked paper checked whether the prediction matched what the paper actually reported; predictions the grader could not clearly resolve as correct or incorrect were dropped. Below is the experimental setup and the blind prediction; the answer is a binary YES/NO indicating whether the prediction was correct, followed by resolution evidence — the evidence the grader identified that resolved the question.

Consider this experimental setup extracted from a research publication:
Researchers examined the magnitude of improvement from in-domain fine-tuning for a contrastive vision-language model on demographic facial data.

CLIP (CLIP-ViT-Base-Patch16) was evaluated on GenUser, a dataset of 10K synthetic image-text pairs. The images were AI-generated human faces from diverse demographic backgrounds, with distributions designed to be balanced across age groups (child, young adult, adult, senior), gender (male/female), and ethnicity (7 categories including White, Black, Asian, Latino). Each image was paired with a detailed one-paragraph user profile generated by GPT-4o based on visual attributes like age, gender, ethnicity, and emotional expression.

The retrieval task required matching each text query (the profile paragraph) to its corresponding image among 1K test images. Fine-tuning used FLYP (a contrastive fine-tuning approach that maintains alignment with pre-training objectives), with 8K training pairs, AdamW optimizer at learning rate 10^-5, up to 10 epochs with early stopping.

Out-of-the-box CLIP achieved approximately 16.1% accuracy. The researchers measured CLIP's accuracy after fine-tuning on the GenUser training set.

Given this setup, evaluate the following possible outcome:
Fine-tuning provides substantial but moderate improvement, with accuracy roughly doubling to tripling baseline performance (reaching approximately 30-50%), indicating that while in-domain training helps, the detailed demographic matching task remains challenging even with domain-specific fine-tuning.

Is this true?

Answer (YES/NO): NO